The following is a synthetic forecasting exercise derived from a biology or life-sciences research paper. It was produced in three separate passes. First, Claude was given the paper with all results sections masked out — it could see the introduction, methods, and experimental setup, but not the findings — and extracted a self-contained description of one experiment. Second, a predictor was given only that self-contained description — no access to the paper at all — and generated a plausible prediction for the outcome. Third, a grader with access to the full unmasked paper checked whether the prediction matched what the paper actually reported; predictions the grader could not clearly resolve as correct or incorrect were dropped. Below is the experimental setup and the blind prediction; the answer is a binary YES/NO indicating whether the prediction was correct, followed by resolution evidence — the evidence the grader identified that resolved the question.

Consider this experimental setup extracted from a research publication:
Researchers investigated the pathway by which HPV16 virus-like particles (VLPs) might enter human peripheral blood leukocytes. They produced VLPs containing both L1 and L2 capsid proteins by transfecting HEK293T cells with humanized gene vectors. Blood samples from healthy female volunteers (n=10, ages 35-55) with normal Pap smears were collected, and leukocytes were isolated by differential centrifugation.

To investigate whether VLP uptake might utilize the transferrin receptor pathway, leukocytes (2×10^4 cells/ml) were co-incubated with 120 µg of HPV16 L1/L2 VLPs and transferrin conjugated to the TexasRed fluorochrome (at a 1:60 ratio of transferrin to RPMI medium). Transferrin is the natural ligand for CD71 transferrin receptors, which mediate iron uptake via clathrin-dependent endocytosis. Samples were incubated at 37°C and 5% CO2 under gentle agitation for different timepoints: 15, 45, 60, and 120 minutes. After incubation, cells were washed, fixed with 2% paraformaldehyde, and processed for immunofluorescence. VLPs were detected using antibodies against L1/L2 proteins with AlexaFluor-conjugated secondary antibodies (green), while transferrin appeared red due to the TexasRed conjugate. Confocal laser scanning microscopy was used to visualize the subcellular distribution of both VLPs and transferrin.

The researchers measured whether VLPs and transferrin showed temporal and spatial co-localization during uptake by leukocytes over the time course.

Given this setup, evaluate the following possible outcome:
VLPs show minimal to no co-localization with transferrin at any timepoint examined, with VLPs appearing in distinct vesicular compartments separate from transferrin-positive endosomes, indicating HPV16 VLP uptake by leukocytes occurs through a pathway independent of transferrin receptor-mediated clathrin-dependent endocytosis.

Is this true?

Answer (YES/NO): NO